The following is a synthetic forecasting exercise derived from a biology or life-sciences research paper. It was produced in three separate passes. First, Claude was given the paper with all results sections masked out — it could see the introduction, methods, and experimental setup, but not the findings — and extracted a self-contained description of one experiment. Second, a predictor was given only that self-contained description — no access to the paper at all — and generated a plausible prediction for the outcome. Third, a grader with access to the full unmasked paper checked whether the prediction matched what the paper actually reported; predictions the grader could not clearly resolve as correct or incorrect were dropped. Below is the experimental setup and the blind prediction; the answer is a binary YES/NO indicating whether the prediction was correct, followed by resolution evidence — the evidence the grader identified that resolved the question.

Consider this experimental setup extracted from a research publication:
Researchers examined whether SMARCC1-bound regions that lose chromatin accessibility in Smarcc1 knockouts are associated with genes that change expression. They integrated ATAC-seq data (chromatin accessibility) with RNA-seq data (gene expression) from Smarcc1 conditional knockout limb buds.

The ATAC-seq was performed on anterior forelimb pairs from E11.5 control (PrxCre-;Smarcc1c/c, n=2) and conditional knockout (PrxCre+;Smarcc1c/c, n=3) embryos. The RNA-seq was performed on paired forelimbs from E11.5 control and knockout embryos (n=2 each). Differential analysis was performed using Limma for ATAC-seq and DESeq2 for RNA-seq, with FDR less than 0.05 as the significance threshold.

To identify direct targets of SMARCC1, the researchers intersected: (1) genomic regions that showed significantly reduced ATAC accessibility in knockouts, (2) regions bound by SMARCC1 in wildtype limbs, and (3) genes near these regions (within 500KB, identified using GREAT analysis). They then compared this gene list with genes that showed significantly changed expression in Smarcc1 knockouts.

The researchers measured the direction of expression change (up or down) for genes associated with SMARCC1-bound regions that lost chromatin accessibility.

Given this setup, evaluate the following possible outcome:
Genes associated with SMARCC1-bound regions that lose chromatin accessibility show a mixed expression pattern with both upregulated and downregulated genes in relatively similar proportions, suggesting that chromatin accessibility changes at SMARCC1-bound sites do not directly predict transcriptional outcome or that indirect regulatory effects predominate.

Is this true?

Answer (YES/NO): NO